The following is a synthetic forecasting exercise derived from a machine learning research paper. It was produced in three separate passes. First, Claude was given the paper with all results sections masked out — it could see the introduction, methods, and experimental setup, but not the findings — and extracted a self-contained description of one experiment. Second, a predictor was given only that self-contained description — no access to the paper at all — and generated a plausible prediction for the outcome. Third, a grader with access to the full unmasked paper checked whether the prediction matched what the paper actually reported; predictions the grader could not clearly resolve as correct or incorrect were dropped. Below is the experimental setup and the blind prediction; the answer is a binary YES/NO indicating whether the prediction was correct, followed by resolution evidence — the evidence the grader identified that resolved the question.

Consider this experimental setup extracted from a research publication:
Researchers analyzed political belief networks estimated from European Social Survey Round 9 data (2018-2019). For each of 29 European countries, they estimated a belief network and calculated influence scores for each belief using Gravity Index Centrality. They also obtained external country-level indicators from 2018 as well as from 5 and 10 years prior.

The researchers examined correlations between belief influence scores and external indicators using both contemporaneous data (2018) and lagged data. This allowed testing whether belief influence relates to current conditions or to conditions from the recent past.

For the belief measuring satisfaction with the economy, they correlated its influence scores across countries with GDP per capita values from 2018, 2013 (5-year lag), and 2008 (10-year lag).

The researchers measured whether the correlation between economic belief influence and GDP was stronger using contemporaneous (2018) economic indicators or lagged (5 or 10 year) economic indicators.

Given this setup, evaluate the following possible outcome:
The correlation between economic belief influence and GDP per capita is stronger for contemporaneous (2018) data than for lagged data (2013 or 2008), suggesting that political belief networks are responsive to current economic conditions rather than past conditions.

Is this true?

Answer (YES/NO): NO